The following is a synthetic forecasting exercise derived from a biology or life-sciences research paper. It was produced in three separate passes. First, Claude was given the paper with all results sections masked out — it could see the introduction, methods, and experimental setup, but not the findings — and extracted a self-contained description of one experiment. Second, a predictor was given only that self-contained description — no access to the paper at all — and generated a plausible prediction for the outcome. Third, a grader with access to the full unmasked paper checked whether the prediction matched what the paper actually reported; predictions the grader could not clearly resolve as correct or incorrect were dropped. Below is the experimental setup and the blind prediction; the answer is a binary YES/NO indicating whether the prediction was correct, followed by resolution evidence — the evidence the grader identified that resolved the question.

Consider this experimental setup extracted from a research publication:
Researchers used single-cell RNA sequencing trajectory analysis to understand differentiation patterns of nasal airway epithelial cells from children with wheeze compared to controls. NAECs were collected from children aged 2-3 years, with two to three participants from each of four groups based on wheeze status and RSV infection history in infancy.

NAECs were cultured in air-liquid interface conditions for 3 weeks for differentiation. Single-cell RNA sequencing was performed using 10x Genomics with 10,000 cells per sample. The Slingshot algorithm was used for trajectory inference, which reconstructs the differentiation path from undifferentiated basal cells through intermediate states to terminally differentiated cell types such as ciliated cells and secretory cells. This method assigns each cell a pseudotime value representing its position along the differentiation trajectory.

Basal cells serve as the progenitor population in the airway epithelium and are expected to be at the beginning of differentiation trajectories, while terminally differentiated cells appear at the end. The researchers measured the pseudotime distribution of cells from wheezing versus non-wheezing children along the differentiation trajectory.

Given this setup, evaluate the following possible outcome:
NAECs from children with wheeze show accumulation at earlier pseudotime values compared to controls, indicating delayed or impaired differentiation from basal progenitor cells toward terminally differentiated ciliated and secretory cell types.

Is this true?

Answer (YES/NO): NO